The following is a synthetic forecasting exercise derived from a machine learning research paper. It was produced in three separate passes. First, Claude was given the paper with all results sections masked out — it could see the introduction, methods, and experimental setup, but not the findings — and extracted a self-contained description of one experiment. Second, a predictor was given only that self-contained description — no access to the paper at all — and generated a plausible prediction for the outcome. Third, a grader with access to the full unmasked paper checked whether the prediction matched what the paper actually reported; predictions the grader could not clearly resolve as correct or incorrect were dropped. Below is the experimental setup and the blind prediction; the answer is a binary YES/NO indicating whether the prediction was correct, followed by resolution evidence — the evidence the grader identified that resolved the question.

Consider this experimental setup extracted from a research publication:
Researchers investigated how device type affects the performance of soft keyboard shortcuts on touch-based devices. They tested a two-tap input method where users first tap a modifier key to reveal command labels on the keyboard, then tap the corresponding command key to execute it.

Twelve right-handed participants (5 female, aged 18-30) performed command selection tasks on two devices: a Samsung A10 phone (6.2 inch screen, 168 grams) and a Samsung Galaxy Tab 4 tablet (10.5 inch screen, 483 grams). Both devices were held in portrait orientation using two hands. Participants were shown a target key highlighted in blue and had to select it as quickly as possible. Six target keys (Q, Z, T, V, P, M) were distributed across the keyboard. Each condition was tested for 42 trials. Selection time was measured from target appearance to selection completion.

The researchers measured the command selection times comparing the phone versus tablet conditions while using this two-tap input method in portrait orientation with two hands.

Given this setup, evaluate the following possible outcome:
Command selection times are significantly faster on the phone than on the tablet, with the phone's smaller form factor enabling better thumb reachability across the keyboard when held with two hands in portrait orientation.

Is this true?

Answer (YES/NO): NO